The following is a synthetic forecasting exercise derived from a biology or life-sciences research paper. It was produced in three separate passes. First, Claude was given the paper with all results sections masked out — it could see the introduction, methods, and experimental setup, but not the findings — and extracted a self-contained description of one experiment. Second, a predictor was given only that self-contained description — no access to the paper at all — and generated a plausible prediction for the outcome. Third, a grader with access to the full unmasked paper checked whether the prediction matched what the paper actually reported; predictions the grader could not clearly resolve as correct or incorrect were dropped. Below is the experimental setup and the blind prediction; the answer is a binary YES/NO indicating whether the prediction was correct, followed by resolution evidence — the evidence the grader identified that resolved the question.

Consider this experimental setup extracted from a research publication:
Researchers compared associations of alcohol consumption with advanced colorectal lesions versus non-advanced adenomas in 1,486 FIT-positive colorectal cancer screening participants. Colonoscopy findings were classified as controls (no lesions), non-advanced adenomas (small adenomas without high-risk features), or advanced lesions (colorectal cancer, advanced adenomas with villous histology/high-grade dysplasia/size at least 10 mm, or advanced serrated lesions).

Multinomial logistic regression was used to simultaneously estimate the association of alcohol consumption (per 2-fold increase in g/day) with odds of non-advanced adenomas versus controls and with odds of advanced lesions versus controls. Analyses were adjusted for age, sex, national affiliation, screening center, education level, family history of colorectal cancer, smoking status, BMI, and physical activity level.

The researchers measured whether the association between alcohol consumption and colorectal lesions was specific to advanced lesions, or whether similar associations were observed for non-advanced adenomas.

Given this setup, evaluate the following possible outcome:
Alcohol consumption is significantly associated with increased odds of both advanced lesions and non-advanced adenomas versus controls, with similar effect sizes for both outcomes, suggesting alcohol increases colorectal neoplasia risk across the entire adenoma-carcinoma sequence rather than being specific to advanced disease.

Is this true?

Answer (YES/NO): NO